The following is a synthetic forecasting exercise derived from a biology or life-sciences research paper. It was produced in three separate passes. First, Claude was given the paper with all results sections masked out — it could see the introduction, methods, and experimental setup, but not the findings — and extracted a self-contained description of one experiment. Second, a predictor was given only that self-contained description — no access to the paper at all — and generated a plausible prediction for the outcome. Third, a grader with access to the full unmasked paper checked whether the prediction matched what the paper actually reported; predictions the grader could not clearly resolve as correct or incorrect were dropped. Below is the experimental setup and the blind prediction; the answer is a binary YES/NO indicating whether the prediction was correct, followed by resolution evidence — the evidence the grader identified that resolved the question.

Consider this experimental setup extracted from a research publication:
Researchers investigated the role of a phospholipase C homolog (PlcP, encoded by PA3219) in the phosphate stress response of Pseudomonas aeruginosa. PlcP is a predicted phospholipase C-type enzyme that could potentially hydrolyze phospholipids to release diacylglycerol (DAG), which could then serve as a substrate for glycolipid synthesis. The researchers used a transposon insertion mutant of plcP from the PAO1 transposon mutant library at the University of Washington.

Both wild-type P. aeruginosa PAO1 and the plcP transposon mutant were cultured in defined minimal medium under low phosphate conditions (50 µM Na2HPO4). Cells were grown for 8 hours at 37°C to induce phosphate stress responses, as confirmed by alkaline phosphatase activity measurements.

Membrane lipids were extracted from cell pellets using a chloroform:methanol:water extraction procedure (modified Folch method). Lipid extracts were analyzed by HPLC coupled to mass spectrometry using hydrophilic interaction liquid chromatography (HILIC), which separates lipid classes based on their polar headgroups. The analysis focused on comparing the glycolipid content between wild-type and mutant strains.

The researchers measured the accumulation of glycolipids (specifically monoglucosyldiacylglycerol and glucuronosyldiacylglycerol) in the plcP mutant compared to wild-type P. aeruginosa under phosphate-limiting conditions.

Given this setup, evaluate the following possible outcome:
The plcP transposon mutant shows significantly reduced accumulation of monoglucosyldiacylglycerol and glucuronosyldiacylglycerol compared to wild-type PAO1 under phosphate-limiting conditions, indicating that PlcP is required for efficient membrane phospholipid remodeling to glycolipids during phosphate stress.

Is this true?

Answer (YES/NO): YES